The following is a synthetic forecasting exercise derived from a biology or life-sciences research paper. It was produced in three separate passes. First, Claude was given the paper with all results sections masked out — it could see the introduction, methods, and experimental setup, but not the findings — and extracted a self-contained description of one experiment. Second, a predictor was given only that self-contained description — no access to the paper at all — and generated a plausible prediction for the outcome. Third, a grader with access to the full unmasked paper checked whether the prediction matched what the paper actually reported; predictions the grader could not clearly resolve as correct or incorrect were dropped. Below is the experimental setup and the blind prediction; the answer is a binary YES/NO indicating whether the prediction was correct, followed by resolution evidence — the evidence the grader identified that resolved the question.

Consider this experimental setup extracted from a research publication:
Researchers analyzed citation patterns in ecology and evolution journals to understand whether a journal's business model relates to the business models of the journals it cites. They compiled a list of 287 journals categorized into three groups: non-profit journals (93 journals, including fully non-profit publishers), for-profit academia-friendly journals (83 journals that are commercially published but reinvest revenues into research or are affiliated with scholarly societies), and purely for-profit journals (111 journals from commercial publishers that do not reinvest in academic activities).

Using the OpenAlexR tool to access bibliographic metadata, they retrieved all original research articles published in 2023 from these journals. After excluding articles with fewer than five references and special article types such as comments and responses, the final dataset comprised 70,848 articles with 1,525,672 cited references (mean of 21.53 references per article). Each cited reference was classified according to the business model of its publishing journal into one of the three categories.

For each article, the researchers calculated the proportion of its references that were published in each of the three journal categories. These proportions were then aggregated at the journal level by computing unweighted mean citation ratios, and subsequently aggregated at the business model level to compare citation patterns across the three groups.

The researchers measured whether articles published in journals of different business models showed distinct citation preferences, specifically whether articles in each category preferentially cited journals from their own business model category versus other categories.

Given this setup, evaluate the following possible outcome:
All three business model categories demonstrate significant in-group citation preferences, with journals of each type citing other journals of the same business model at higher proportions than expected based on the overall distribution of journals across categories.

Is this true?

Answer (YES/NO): YES